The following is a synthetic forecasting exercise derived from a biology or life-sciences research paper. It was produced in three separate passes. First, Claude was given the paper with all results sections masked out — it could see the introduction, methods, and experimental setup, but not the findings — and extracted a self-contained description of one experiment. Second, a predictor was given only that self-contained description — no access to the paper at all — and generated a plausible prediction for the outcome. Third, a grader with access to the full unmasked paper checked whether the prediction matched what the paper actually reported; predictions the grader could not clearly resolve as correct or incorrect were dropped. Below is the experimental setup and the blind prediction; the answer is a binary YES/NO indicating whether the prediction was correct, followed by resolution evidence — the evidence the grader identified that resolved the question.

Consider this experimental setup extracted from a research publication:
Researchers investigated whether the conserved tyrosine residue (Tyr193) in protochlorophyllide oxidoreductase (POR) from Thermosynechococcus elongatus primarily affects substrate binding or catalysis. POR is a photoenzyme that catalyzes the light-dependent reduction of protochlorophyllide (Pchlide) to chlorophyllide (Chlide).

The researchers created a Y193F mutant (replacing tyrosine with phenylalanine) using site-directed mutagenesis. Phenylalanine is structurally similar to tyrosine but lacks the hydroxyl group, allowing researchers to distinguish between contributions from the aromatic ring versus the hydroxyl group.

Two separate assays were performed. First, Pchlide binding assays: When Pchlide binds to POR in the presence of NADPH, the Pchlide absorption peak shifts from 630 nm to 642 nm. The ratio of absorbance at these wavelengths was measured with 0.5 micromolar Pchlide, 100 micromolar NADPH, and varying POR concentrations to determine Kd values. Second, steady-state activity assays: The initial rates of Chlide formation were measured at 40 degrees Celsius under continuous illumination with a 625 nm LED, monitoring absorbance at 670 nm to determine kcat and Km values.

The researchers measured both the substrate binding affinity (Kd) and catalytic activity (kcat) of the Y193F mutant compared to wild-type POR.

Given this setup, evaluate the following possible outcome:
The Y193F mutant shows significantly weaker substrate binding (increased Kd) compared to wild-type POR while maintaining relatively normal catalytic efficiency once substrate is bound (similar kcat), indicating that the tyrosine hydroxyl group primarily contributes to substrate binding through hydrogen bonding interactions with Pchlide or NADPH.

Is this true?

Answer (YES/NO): YES